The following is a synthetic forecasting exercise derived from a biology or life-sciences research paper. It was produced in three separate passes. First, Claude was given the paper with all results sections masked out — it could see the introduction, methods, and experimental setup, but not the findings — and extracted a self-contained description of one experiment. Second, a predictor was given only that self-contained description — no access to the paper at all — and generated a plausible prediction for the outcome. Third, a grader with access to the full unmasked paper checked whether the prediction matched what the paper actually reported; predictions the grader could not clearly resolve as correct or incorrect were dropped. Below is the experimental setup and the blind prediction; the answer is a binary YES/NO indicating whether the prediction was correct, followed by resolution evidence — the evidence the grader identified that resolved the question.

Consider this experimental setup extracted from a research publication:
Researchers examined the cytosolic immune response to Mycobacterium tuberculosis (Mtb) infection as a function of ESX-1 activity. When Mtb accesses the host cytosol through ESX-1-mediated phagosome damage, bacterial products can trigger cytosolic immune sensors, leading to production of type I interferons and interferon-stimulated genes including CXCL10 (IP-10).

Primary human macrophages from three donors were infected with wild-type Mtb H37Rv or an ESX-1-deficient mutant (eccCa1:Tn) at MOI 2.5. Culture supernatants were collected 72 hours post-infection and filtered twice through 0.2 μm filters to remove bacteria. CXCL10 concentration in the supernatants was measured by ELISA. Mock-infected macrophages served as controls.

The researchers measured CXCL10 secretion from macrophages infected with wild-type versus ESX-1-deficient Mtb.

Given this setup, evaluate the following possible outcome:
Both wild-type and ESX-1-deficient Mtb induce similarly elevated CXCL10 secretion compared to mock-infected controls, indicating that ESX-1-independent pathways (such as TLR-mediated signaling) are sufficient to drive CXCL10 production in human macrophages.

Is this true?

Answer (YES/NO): NO